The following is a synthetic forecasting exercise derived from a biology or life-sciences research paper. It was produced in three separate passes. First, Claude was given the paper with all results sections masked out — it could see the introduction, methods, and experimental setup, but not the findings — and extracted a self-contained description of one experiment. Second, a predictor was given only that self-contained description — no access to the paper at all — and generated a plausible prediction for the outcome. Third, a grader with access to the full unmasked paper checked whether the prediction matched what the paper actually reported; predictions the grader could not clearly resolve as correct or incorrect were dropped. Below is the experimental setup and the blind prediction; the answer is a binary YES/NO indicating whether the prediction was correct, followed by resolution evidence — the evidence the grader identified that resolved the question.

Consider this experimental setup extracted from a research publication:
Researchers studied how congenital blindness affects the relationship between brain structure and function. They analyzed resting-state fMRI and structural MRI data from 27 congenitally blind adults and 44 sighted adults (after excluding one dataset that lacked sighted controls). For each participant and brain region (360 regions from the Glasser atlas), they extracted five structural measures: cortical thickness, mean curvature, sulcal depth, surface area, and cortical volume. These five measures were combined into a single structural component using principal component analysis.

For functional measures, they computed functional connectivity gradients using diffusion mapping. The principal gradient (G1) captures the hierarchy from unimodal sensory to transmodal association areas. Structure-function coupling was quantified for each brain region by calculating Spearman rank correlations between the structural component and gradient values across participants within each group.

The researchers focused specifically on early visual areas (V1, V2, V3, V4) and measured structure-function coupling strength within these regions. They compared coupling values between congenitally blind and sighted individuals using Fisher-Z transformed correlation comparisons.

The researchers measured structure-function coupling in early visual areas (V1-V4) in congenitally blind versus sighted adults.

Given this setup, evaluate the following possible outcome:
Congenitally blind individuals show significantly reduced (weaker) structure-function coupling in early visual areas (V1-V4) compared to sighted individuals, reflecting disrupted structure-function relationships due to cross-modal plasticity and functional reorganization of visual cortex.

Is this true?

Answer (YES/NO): YES